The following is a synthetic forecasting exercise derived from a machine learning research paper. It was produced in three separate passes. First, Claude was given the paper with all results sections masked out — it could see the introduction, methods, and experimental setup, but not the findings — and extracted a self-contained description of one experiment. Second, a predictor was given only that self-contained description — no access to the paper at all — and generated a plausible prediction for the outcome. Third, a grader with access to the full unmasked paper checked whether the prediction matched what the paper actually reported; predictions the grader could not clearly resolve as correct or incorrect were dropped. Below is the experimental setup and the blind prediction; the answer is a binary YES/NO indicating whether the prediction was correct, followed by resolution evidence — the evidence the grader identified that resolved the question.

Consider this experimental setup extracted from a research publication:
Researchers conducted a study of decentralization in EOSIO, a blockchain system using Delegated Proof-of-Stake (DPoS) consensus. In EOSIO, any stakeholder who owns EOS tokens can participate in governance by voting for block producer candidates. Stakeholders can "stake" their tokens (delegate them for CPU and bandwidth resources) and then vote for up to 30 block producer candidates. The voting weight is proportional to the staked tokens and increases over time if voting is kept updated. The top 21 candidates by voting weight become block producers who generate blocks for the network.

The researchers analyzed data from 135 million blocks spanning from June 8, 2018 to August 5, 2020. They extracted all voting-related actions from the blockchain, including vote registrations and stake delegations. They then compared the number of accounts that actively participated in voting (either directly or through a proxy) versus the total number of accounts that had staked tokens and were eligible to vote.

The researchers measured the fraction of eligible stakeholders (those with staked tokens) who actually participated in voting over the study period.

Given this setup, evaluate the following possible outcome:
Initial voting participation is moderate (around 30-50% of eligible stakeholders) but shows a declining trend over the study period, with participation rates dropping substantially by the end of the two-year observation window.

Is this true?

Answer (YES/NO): NO